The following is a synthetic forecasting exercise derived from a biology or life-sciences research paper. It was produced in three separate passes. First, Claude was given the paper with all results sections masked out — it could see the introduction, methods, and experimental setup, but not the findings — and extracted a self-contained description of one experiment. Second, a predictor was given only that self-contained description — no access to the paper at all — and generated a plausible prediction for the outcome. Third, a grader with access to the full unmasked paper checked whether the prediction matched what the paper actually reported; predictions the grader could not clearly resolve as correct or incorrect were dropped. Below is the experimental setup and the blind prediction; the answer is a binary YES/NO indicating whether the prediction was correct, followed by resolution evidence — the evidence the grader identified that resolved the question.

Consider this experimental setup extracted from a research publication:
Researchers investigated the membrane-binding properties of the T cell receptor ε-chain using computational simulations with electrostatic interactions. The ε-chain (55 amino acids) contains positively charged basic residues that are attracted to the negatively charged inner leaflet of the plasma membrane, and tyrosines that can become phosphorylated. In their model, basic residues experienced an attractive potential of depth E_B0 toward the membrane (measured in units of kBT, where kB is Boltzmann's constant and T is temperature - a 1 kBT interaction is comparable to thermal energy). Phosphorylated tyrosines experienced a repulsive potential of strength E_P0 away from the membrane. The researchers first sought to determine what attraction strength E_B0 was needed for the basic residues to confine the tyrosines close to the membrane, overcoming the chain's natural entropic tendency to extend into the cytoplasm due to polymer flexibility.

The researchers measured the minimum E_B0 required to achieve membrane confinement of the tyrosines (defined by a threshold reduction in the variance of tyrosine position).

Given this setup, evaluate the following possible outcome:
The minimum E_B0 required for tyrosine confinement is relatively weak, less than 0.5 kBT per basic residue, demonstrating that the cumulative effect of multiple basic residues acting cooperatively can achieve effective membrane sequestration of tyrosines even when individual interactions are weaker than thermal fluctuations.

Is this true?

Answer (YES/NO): NO